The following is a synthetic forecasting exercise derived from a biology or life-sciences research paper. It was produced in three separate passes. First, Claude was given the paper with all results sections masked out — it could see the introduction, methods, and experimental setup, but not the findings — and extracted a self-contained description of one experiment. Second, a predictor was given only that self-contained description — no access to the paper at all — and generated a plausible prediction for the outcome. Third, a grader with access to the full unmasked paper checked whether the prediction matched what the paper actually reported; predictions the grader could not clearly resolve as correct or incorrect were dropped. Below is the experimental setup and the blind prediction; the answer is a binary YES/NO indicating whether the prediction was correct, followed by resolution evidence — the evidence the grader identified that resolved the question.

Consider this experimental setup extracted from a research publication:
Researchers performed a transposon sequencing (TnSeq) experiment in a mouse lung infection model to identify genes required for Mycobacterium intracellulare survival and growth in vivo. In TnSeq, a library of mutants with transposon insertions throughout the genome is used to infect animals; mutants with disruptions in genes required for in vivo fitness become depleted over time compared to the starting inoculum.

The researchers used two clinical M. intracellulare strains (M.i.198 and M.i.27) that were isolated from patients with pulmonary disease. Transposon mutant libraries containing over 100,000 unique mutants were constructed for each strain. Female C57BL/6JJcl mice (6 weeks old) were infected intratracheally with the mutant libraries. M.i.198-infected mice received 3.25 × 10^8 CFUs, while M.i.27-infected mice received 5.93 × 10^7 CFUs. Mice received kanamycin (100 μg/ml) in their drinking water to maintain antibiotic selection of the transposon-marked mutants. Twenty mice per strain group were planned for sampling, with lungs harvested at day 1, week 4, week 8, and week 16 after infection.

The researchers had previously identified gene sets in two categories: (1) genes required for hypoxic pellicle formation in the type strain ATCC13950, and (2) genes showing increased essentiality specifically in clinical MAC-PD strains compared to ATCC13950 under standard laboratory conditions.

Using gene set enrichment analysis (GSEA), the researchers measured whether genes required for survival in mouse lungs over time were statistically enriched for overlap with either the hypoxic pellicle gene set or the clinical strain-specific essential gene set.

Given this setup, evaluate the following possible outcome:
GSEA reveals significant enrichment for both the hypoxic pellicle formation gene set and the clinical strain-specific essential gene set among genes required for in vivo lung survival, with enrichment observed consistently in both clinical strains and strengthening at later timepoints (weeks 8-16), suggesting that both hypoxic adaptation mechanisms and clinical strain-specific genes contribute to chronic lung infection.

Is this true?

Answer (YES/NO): NO